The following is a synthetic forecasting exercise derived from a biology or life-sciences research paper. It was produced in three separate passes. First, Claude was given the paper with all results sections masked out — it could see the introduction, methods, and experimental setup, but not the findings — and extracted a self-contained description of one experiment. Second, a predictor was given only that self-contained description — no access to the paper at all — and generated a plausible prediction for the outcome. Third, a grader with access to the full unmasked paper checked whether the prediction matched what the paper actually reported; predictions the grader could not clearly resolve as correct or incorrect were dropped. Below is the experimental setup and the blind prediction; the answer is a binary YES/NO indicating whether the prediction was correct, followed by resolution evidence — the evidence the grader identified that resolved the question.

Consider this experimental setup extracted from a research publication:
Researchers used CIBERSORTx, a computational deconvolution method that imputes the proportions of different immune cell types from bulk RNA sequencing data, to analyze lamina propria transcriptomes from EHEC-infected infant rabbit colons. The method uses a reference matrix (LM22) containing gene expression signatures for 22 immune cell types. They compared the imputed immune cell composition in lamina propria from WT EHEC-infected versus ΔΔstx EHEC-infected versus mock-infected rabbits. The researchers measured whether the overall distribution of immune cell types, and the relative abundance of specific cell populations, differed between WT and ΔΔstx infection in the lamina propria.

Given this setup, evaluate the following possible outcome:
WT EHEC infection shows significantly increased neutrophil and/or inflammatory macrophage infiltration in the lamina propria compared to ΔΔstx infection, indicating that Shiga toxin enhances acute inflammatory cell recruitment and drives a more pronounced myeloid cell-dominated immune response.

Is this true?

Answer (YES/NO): NO